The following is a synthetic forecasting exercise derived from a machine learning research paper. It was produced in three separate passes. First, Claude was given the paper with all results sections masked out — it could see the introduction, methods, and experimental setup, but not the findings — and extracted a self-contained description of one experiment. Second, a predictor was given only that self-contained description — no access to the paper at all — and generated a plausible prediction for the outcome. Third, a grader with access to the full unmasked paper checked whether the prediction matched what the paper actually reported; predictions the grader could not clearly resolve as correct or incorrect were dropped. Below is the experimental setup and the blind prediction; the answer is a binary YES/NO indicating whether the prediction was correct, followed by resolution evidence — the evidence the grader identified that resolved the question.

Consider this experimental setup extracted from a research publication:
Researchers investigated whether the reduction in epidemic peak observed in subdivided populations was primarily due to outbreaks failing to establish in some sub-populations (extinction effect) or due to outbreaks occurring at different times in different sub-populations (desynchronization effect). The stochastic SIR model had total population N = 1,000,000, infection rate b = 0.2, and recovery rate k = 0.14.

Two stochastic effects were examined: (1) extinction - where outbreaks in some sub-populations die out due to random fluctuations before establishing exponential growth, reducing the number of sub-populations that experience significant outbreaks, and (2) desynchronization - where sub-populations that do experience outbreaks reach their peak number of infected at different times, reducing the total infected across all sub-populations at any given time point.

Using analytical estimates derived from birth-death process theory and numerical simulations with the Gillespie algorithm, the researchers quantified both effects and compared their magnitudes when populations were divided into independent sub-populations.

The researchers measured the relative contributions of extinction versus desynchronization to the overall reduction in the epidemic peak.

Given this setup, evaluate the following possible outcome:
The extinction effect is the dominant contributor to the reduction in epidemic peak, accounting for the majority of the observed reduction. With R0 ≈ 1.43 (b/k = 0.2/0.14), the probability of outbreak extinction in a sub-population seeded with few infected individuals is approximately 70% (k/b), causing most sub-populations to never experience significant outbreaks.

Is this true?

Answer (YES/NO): YES